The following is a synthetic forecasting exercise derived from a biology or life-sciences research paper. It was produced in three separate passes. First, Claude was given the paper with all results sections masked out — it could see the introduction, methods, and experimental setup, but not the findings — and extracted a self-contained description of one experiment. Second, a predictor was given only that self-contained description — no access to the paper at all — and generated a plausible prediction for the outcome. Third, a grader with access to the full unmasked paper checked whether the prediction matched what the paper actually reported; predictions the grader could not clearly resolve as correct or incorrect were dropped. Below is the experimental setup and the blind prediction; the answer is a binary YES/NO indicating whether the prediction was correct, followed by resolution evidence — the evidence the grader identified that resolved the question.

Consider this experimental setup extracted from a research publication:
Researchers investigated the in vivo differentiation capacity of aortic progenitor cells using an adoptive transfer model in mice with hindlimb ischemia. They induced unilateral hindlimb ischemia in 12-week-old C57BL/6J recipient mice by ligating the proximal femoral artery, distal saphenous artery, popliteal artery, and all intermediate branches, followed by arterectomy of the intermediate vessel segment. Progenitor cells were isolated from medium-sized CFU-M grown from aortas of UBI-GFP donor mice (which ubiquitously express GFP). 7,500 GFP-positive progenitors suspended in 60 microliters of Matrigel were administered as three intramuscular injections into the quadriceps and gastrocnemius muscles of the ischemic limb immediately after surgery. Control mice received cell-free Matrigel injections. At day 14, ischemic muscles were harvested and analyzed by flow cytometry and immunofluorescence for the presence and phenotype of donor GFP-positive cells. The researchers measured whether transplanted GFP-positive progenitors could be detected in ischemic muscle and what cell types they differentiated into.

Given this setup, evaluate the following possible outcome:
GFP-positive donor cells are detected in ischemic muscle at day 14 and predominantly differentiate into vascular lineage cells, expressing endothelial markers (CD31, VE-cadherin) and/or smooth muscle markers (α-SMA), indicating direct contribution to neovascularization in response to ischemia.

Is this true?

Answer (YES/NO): NO